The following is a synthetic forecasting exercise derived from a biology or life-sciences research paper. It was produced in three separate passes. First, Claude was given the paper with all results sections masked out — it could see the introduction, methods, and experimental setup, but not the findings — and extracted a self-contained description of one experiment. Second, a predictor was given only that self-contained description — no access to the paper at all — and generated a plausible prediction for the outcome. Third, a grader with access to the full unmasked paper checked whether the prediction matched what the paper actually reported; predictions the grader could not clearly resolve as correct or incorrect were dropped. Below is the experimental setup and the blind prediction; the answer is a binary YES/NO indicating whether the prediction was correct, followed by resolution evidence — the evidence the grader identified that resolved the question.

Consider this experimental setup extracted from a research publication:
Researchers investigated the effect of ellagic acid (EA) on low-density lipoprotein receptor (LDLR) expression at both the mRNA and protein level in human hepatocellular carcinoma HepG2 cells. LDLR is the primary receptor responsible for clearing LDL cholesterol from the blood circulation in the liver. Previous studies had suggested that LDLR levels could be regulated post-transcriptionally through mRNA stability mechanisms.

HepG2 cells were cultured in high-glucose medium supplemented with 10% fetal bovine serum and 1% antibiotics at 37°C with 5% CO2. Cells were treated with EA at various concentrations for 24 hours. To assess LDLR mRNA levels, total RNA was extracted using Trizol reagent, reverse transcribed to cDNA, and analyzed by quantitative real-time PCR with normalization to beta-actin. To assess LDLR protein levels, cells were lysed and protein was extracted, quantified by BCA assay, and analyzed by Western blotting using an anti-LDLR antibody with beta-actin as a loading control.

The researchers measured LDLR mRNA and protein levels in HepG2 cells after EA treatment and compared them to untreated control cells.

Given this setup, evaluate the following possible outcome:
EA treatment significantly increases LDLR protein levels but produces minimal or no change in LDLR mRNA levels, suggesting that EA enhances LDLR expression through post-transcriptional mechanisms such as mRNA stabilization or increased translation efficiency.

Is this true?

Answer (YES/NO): NO